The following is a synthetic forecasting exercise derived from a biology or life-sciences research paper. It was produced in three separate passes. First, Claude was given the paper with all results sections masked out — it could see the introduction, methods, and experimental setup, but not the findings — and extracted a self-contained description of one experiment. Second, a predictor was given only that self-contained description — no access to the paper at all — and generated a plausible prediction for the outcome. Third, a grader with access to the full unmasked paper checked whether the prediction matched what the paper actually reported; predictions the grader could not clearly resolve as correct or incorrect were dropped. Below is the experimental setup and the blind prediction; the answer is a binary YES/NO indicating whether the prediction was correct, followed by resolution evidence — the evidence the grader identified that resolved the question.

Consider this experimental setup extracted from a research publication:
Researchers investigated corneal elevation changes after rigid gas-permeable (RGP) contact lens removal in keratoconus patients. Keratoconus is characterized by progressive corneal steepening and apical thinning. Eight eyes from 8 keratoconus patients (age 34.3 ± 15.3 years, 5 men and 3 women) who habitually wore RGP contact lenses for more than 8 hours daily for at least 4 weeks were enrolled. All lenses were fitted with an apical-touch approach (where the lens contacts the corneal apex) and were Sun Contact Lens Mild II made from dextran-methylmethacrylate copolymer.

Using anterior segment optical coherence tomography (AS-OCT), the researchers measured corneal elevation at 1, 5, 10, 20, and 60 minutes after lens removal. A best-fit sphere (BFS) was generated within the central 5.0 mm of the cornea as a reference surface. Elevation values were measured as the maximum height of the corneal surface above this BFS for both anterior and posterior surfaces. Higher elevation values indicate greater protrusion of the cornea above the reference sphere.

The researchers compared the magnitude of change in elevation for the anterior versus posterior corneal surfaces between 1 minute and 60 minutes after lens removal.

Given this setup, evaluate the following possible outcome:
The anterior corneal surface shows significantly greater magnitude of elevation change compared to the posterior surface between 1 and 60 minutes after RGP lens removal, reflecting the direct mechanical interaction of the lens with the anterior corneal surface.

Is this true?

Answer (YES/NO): NO